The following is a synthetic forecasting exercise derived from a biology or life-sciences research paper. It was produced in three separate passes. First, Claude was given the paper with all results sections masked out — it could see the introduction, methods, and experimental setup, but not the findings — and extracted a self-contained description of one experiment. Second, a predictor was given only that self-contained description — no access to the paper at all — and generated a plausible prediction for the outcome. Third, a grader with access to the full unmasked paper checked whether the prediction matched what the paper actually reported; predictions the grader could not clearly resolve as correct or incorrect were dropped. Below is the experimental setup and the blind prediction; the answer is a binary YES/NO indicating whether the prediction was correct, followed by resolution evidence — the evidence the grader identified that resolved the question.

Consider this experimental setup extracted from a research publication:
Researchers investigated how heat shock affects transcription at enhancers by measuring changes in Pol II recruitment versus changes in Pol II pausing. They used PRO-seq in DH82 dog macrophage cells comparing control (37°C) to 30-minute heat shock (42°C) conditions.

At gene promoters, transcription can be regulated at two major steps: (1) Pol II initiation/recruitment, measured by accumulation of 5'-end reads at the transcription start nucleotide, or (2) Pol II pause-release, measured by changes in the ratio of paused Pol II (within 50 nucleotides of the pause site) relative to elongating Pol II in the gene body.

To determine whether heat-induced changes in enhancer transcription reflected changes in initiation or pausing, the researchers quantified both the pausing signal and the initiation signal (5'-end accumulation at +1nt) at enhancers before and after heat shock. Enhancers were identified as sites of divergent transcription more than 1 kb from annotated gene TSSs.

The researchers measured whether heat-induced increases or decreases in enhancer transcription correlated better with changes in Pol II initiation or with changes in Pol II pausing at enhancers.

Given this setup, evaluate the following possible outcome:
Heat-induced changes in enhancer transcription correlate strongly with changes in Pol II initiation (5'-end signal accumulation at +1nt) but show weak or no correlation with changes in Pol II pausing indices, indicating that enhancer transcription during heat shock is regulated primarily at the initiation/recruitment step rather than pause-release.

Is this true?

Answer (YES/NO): YES